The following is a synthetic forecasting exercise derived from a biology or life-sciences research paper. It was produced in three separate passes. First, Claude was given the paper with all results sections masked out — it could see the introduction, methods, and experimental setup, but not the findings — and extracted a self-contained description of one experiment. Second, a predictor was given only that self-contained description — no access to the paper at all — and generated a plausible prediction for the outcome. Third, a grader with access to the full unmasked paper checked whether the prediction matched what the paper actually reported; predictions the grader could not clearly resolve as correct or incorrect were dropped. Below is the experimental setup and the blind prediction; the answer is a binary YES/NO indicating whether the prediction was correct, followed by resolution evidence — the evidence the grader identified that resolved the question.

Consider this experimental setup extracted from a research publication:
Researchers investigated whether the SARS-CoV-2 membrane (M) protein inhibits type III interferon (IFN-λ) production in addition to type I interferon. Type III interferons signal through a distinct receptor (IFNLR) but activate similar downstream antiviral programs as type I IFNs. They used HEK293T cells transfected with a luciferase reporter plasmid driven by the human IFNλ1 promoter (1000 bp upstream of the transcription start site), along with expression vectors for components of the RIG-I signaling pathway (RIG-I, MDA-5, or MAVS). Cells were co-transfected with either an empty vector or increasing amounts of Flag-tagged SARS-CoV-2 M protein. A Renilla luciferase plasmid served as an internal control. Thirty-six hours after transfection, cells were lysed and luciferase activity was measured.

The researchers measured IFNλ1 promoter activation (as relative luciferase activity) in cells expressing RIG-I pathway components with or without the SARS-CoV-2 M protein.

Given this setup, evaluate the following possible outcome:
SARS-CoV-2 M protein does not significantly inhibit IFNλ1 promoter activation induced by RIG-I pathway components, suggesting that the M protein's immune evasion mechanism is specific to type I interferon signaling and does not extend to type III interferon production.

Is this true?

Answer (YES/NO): NO